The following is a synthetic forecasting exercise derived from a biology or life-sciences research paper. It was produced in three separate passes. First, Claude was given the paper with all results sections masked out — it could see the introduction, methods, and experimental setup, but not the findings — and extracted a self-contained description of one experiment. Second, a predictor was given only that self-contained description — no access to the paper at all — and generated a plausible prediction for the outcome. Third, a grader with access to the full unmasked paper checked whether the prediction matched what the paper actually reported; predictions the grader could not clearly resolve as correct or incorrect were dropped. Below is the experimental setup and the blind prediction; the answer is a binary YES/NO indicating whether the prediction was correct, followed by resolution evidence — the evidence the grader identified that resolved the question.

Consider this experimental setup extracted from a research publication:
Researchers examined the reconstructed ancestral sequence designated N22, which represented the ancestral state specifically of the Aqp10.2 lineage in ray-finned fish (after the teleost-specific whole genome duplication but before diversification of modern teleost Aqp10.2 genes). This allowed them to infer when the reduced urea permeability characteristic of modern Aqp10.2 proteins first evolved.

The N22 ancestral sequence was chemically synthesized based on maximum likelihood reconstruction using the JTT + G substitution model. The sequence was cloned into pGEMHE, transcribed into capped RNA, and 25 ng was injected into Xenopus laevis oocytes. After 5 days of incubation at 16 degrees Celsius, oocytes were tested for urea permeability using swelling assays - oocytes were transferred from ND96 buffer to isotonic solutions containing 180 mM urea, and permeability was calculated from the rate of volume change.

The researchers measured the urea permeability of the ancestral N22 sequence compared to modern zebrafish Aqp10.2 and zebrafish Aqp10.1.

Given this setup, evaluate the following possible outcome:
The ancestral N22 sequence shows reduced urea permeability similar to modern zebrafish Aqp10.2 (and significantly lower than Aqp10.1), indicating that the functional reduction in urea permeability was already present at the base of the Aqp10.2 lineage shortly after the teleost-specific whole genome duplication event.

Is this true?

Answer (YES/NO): NO